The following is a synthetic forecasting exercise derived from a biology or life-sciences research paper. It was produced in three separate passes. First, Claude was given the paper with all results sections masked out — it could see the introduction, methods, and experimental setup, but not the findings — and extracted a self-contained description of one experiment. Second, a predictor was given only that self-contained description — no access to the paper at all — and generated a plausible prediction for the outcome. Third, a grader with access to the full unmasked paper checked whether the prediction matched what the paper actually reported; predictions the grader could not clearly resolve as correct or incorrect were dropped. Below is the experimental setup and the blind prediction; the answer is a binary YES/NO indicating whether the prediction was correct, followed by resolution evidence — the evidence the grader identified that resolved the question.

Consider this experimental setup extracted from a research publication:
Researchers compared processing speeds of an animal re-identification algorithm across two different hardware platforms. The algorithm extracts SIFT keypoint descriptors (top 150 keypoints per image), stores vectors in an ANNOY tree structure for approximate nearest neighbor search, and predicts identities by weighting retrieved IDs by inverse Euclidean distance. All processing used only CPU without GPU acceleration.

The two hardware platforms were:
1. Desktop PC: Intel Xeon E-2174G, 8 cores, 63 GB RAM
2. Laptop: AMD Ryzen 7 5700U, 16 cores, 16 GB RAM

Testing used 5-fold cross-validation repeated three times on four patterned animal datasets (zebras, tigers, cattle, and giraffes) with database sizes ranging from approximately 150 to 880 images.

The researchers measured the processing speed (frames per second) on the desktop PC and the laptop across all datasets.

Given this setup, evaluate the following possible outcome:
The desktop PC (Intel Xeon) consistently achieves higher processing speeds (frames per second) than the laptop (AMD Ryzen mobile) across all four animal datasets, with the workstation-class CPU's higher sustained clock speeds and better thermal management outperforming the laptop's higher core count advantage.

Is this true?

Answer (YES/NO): NO